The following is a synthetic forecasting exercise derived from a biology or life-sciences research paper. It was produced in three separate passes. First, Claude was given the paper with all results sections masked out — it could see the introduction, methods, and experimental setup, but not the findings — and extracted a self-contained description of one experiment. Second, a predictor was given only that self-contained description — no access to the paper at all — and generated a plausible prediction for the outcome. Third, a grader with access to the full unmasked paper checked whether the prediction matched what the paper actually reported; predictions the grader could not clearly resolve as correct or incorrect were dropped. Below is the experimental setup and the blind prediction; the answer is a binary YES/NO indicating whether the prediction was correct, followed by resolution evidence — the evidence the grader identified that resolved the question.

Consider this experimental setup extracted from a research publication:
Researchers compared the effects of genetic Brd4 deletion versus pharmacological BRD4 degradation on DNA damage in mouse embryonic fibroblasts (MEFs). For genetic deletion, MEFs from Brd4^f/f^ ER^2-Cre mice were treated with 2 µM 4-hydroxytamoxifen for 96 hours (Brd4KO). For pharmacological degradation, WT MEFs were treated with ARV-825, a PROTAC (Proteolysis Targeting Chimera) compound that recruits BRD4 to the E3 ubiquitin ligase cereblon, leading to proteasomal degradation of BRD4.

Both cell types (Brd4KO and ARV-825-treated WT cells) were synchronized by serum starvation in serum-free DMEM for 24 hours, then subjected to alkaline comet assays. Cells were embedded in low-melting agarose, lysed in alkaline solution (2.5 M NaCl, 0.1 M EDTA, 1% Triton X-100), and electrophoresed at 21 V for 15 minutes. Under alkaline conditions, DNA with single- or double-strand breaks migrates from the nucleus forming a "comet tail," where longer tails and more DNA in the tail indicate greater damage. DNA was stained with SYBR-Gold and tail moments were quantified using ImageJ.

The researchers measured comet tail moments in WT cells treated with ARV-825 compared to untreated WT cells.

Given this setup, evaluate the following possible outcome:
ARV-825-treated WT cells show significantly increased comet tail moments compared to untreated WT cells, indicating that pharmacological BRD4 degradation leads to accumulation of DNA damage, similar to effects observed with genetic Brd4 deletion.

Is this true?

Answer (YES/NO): YES